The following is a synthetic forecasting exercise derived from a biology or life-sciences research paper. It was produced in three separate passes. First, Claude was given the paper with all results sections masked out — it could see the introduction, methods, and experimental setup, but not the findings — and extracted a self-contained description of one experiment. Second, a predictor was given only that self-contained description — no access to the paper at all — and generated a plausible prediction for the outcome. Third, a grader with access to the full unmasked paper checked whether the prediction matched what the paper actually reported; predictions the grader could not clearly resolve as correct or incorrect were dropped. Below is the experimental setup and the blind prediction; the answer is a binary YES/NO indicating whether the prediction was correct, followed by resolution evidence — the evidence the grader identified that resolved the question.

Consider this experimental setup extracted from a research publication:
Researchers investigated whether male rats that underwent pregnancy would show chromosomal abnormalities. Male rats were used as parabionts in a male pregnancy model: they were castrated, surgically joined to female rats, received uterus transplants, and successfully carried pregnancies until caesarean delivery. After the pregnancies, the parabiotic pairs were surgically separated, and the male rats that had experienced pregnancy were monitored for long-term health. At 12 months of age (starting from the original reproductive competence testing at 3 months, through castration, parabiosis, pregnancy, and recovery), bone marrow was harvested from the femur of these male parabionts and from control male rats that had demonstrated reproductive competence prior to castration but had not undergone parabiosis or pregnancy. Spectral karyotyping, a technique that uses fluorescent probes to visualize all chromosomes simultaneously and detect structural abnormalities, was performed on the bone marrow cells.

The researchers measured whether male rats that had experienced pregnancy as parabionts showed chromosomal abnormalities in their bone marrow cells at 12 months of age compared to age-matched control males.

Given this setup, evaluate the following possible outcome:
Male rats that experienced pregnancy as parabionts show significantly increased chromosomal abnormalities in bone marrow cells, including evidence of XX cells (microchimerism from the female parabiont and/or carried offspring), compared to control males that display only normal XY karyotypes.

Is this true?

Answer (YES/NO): NO